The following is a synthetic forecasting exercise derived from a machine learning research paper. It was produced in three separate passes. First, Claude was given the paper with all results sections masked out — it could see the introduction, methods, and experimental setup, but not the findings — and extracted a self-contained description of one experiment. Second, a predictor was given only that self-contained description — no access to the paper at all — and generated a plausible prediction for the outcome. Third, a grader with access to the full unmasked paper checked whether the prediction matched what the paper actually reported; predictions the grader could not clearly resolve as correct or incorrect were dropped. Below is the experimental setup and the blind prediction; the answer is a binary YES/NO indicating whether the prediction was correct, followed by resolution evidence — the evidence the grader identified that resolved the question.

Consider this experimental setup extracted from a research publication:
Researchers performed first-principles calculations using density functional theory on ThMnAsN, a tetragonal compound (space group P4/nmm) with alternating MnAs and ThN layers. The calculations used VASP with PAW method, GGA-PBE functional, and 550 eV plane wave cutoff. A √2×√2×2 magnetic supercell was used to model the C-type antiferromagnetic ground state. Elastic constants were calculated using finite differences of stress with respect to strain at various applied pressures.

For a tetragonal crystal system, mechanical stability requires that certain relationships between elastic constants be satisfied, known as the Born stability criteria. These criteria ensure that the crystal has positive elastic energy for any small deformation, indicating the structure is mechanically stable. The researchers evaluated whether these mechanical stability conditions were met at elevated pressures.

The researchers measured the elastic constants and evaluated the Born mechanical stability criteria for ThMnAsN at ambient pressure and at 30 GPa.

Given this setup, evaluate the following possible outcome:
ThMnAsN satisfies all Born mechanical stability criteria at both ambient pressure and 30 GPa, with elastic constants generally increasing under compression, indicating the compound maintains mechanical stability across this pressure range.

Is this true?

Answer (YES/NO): NO